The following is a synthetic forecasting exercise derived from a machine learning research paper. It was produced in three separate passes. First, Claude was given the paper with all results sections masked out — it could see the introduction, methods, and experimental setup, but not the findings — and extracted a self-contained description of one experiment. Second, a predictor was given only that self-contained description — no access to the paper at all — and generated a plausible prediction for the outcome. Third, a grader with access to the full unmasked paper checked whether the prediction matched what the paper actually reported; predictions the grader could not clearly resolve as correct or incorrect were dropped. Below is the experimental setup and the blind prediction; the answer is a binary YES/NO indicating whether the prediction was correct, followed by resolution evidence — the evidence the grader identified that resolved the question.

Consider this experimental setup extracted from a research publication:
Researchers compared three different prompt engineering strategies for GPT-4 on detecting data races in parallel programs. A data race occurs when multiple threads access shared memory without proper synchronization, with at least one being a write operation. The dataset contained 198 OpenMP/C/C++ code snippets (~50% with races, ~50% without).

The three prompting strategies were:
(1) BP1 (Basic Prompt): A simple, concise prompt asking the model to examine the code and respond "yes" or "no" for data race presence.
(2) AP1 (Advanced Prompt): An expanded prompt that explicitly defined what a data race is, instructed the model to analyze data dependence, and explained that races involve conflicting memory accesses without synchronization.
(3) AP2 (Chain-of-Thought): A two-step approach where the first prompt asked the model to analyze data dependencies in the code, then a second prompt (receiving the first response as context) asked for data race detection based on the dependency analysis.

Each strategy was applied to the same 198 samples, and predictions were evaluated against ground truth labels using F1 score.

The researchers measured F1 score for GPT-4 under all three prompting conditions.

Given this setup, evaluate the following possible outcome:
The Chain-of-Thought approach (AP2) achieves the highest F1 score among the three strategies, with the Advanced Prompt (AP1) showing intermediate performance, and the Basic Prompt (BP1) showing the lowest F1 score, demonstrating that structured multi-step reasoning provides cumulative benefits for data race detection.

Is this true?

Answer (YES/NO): NO